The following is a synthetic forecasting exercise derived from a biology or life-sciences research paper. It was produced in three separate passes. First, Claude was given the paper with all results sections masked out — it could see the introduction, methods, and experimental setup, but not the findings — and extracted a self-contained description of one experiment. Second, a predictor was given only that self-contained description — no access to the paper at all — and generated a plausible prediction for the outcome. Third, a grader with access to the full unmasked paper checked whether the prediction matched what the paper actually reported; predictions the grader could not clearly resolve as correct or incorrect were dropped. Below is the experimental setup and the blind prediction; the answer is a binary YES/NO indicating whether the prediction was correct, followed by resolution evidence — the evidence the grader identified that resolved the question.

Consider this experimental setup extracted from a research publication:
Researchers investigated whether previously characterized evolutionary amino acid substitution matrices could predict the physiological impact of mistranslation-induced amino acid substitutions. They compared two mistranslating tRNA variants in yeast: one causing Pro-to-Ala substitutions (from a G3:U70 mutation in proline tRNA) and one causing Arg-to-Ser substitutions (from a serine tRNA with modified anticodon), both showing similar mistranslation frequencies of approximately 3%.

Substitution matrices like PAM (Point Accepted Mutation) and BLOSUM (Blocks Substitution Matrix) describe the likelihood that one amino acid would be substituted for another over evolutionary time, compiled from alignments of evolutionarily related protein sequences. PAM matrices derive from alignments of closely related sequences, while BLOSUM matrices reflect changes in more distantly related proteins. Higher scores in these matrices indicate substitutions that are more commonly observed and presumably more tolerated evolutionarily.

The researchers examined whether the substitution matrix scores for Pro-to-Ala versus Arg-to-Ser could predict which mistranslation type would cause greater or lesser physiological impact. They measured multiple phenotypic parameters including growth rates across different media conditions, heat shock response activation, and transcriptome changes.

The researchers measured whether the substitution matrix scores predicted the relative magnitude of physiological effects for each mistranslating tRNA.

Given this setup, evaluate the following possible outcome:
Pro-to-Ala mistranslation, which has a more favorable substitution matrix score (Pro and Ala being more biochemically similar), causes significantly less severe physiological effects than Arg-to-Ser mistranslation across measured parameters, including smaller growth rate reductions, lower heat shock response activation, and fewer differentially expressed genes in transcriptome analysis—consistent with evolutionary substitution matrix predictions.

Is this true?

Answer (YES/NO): NO